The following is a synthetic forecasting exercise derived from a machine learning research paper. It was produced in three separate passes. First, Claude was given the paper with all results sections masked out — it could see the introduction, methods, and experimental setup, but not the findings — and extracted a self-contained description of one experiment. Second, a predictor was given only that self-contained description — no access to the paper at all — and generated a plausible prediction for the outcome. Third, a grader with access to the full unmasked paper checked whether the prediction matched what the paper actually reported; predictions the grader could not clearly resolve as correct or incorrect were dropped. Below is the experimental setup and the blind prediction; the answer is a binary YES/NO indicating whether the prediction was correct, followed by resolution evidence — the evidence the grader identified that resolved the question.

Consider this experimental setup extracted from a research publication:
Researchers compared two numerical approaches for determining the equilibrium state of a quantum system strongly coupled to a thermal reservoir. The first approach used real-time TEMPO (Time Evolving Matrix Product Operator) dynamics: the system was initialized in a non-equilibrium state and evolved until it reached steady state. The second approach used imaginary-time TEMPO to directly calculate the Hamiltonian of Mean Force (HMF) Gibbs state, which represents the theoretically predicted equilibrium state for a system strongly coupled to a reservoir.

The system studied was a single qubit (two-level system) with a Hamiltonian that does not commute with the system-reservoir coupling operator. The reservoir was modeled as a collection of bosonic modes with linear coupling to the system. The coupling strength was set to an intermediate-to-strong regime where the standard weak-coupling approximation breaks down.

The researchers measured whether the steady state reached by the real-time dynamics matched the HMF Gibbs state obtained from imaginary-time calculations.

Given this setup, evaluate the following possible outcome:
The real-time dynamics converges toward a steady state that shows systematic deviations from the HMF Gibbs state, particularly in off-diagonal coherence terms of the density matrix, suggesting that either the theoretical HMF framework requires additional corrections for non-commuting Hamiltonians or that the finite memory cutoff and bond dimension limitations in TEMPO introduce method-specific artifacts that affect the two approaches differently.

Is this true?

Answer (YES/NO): NO